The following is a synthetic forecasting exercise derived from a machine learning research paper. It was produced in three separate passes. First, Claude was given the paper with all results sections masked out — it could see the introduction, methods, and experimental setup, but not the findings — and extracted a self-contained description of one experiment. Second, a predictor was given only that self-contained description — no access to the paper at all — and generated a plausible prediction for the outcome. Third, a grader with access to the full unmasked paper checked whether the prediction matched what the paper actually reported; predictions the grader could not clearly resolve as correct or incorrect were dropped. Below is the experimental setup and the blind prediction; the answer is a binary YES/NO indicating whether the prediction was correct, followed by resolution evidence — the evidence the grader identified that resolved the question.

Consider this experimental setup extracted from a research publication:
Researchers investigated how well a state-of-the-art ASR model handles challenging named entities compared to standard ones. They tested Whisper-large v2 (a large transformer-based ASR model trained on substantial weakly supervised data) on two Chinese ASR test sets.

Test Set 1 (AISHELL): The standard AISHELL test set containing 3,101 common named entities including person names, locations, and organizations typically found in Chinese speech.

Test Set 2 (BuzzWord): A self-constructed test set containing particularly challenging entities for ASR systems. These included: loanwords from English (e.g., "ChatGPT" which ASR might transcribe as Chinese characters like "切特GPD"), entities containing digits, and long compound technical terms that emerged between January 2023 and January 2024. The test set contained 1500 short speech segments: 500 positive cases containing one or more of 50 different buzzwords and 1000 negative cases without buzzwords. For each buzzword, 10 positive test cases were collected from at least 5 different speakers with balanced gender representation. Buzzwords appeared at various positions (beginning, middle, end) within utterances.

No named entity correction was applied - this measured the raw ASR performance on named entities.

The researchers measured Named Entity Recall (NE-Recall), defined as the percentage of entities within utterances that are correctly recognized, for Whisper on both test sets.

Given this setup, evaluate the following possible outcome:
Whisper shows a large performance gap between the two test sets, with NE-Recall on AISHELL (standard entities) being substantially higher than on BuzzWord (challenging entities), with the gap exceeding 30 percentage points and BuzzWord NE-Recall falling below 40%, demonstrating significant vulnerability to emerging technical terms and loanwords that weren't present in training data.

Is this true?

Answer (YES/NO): YES